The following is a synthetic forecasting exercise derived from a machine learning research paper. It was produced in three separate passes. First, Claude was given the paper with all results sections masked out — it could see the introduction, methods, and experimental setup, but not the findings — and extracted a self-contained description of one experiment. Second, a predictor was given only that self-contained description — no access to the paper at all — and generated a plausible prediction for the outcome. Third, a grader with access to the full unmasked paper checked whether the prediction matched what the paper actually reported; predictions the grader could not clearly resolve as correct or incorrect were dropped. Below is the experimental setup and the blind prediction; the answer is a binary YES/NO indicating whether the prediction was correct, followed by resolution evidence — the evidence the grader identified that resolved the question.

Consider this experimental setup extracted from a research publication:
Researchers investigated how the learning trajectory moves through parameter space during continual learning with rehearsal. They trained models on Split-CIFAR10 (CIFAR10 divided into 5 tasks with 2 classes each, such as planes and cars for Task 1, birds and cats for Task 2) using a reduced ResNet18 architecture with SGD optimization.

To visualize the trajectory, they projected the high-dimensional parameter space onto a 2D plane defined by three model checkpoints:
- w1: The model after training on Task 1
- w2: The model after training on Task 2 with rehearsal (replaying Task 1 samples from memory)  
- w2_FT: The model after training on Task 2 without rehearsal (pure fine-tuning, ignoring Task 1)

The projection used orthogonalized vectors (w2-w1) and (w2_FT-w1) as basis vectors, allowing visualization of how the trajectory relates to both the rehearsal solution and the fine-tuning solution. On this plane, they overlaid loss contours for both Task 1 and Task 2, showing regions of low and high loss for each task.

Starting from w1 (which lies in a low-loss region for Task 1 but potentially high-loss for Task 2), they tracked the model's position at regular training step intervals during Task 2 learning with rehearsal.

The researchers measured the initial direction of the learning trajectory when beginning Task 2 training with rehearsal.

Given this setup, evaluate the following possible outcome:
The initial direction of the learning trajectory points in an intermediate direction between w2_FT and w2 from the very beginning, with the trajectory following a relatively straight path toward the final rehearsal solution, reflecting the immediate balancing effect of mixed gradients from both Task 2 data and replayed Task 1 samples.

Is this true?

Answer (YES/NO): NO